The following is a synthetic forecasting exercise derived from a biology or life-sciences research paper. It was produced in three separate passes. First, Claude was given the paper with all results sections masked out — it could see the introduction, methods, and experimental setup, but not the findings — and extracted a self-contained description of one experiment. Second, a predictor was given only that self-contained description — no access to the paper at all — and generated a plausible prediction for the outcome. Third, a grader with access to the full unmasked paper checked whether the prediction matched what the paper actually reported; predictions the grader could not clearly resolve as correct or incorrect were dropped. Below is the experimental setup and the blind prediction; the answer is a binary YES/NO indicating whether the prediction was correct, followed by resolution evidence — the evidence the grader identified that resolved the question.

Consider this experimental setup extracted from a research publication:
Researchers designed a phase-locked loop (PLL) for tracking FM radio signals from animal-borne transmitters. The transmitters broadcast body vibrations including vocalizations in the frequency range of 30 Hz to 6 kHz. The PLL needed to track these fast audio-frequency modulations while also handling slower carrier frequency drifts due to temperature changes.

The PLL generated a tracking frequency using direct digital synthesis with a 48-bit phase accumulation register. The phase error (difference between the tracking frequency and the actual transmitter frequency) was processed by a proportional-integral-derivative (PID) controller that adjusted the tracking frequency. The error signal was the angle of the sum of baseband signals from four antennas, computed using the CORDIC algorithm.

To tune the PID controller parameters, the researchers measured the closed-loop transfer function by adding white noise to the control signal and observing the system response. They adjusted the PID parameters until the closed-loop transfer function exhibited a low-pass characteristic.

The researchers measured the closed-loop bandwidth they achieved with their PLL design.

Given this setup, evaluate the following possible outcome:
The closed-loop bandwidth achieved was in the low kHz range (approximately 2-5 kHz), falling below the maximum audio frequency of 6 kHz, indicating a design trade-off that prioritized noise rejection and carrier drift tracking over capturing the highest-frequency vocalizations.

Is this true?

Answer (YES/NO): NO